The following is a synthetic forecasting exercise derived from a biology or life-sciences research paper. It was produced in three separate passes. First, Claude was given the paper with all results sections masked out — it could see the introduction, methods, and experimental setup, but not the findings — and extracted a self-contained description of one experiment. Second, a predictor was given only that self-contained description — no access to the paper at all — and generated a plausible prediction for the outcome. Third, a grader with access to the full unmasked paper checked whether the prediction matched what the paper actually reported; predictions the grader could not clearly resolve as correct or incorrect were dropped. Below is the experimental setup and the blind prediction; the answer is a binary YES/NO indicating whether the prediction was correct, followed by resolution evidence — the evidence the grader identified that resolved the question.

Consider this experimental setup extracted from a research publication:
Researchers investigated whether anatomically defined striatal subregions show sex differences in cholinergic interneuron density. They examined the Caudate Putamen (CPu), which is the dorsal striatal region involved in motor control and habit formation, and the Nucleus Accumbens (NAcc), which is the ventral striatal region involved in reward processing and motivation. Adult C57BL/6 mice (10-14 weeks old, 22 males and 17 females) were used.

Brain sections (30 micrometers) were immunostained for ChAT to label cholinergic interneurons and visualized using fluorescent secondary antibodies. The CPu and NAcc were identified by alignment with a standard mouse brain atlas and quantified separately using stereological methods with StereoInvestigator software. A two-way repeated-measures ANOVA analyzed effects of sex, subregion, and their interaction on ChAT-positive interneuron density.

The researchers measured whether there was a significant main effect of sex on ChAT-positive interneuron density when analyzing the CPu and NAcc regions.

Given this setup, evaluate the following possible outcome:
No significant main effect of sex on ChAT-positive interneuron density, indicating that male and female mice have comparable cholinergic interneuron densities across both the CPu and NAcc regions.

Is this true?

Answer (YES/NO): NO